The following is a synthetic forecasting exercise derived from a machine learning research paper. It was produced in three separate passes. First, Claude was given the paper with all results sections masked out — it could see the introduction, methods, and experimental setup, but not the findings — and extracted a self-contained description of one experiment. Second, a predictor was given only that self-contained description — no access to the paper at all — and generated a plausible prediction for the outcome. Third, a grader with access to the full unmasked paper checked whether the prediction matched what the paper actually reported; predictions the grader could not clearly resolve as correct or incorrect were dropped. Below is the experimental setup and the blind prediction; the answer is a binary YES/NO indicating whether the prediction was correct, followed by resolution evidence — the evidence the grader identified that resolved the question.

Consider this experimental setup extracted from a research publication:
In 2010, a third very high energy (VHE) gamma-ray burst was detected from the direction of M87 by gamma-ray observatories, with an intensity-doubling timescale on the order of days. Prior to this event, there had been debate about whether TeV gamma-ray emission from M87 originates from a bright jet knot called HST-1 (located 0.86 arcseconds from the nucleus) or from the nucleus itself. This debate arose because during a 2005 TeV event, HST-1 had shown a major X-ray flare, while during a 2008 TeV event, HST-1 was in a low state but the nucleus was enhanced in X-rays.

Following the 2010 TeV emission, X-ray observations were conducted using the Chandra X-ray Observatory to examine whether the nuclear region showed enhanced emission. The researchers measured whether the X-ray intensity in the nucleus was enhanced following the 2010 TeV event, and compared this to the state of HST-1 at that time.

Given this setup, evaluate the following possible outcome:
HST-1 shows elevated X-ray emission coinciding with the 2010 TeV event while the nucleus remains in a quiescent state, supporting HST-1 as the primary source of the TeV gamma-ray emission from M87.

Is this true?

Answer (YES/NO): NO